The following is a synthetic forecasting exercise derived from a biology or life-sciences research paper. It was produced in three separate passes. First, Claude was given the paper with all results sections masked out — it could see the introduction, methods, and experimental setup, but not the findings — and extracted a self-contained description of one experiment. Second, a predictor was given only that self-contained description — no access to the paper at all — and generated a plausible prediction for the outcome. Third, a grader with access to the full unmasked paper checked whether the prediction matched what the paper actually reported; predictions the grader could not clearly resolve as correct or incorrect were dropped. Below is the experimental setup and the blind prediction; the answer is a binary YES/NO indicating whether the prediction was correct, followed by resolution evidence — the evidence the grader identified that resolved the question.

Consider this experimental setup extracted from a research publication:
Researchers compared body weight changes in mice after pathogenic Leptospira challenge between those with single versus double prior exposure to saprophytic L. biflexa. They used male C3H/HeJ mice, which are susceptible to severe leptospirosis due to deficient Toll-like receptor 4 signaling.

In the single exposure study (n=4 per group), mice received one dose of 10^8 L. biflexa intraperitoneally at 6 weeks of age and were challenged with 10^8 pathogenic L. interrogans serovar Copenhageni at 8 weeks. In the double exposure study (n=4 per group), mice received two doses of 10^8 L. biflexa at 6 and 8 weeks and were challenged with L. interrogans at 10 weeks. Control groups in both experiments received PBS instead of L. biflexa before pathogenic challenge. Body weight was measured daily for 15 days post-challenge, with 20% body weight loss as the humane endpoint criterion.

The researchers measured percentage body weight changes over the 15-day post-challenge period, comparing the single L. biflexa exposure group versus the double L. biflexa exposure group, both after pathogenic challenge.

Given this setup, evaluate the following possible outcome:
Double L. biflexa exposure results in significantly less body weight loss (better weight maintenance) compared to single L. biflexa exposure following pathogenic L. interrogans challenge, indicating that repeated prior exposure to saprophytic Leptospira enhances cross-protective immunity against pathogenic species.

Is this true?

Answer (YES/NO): NO